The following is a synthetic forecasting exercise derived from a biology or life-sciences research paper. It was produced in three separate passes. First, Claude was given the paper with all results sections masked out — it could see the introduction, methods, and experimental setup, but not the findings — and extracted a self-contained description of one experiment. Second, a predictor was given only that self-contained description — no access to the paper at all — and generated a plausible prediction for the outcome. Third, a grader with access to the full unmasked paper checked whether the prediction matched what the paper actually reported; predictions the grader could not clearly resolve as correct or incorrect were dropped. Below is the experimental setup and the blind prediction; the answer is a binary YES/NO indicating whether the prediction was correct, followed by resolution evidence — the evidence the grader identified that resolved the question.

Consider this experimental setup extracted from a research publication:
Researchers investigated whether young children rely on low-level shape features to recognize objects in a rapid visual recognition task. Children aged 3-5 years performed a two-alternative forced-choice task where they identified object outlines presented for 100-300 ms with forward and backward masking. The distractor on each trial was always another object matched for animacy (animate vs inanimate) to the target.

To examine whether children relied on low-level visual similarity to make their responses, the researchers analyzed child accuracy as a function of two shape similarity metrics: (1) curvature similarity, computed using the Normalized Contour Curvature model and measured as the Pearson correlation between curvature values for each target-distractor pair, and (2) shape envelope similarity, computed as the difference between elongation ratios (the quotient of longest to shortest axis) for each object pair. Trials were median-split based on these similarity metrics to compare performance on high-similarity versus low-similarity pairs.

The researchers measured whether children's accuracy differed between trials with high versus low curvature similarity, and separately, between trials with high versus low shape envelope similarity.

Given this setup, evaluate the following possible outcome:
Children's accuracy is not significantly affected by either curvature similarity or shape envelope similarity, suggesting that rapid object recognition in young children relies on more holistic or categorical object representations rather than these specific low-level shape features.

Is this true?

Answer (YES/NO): YES